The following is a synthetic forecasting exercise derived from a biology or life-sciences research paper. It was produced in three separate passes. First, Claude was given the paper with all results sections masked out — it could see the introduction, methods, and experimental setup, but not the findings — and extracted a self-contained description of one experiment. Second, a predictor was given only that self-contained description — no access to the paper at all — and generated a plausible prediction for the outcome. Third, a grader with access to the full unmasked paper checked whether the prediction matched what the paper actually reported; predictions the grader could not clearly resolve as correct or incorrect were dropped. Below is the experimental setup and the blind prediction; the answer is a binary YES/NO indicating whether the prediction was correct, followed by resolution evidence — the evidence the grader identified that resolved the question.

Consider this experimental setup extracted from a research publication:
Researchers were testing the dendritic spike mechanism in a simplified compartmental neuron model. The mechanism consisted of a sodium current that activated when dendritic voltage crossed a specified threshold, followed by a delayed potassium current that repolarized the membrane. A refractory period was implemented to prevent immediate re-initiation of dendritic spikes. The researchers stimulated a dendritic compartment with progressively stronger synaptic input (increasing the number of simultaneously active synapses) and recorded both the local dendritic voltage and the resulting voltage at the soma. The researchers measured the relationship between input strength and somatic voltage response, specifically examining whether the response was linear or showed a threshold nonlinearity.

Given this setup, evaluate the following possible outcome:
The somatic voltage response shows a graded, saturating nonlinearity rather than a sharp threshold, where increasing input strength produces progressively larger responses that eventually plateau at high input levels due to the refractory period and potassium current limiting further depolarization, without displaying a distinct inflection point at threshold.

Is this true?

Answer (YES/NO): NO